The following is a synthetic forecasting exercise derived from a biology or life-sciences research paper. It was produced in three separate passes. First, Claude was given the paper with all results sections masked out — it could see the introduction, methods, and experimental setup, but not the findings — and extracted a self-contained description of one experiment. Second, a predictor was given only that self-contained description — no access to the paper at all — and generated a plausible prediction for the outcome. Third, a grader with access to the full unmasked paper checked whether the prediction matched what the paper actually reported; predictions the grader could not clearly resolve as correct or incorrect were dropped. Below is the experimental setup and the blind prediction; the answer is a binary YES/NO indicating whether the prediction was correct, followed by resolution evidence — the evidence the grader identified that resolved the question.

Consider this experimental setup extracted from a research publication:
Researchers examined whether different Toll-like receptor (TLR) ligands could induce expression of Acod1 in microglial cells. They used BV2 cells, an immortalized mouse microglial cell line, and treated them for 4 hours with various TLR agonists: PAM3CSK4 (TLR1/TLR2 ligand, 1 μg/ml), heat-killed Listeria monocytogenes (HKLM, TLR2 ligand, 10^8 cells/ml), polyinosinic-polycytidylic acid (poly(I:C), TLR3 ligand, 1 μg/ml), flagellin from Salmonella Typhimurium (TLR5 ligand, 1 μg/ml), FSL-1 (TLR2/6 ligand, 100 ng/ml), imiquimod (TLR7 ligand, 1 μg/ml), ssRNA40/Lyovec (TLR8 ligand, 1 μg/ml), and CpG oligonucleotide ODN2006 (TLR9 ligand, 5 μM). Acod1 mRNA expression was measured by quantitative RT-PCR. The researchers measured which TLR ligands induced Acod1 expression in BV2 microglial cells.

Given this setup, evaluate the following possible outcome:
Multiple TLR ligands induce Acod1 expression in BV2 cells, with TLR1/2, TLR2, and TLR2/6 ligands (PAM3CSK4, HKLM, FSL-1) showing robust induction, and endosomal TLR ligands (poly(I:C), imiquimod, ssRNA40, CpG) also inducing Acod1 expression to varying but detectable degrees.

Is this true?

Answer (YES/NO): NO